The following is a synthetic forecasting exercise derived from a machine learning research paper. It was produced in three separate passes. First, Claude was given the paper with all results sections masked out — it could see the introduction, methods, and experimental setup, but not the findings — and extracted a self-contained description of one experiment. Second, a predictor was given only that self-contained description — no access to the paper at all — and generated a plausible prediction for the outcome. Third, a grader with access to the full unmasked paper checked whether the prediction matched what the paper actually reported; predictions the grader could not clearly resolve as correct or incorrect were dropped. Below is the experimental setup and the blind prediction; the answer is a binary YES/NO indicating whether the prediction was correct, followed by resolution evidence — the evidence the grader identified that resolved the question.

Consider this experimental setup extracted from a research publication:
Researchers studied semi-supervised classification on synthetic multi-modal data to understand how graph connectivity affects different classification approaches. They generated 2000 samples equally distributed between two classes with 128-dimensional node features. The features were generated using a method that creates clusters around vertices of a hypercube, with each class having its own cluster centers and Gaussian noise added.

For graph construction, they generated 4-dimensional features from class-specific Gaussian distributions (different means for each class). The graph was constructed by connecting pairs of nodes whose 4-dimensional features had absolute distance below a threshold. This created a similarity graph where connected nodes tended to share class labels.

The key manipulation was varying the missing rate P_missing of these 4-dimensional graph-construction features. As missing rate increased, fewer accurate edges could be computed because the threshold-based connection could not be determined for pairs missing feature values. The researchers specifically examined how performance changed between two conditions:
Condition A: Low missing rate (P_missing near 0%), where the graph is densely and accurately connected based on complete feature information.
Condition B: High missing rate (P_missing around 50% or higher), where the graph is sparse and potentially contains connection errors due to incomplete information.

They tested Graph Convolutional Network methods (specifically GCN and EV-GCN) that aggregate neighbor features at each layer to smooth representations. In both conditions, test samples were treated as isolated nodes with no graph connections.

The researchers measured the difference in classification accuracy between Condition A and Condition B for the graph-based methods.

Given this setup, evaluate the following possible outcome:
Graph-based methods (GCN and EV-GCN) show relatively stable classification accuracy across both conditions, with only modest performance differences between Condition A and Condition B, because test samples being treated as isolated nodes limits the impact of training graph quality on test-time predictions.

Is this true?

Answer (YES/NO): NO